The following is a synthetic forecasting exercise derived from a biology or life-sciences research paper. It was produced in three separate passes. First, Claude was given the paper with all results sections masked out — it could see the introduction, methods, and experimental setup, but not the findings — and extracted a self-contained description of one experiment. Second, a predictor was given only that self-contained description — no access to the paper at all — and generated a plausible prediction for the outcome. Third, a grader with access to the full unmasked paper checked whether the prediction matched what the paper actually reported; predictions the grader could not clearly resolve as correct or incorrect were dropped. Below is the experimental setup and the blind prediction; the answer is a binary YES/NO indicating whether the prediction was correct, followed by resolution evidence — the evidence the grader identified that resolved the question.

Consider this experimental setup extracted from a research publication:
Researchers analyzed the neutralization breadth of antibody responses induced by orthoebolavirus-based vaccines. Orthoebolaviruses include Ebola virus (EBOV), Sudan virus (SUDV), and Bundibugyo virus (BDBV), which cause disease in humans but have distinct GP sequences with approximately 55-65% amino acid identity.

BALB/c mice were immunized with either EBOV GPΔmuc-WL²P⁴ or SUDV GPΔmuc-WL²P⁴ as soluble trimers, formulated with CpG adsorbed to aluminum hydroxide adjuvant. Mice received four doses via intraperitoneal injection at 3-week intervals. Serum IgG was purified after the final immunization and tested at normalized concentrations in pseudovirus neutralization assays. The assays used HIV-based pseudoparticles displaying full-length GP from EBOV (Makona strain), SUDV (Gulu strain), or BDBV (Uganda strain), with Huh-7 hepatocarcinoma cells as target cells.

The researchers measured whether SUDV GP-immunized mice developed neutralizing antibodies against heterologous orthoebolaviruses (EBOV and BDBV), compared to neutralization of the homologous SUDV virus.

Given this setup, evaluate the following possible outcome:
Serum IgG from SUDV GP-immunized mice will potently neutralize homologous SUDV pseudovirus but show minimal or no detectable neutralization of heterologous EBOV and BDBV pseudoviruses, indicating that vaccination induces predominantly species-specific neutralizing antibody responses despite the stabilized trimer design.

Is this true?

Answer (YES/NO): NO